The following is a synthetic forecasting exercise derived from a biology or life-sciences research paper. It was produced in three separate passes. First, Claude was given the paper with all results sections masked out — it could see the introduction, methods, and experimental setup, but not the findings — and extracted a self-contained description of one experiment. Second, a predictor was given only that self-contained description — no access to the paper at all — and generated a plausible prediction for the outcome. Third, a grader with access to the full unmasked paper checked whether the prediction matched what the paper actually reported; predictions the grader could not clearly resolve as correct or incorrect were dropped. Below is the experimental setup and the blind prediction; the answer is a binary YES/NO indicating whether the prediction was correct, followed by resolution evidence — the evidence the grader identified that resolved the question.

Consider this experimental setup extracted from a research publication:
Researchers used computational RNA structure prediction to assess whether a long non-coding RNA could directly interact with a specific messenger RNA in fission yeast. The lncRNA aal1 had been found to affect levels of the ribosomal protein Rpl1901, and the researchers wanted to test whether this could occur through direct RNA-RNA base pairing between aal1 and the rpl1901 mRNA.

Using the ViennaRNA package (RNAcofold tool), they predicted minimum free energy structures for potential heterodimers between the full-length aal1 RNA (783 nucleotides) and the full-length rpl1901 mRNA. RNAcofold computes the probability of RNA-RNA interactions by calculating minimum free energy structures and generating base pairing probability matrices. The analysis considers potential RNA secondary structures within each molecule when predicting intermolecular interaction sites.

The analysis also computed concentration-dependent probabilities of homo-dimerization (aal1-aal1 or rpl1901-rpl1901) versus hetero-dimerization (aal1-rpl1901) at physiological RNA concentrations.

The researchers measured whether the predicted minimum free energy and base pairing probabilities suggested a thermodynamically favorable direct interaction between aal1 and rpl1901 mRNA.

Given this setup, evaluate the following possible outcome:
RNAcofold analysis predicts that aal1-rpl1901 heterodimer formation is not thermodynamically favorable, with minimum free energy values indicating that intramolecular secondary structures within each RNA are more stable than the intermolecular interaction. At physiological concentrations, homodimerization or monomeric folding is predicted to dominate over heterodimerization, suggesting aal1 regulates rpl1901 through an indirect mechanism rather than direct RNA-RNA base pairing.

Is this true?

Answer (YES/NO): NO